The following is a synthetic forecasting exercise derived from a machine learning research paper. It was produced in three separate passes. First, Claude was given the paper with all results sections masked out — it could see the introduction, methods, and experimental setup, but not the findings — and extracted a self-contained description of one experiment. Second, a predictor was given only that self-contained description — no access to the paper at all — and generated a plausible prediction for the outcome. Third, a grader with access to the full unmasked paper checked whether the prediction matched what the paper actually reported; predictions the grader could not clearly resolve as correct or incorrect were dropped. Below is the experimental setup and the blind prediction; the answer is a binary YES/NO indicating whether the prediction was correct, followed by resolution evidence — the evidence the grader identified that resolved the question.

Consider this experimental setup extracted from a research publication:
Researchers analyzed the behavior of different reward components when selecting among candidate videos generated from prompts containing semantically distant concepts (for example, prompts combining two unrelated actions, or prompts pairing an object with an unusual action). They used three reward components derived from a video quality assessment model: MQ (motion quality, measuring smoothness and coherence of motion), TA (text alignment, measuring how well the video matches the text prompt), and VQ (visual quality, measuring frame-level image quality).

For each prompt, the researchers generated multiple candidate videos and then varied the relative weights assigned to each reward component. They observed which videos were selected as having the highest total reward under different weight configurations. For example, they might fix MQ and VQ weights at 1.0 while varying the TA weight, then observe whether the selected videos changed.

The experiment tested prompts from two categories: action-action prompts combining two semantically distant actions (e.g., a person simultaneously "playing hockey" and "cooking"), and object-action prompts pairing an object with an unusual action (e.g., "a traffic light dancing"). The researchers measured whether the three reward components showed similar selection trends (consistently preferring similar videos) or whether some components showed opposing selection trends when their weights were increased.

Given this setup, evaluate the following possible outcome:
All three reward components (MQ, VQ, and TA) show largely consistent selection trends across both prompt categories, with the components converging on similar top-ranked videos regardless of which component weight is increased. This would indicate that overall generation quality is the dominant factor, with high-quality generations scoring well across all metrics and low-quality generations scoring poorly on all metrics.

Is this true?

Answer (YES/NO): NO